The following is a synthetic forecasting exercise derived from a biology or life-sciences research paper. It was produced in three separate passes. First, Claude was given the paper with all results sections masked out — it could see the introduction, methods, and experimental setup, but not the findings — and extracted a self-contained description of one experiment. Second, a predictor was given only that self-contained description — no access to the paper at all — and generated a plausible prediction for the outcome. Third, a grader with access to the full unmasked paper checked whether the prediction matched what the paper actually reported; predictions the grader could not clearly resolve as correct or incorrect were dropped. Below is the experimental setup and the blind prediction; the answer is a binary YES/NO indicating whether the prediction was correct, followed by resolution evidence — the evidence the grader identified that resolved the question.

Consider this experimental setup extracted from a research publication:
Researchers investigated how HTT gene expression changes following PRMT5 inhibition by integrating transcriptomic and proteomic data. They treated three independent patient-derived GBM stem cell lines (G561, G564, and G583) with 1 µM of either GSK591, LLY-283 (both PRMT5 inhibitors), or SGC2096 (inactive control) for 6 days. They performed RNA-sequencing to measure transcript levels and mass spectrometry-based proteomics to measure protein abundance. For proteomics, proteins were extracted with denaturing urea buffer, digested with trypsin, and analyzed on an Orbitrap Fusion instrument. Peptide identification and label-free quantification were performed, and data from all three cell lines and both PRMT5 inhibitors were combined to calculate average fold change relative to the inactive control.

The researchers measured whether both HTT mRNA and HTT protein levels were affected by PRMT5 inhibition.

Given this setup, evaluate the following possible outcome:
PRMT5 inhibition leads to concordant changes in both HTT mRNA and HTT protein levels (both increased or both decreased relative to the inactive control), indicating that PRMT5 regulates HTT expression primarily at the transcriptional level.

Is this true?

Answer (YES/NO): NO